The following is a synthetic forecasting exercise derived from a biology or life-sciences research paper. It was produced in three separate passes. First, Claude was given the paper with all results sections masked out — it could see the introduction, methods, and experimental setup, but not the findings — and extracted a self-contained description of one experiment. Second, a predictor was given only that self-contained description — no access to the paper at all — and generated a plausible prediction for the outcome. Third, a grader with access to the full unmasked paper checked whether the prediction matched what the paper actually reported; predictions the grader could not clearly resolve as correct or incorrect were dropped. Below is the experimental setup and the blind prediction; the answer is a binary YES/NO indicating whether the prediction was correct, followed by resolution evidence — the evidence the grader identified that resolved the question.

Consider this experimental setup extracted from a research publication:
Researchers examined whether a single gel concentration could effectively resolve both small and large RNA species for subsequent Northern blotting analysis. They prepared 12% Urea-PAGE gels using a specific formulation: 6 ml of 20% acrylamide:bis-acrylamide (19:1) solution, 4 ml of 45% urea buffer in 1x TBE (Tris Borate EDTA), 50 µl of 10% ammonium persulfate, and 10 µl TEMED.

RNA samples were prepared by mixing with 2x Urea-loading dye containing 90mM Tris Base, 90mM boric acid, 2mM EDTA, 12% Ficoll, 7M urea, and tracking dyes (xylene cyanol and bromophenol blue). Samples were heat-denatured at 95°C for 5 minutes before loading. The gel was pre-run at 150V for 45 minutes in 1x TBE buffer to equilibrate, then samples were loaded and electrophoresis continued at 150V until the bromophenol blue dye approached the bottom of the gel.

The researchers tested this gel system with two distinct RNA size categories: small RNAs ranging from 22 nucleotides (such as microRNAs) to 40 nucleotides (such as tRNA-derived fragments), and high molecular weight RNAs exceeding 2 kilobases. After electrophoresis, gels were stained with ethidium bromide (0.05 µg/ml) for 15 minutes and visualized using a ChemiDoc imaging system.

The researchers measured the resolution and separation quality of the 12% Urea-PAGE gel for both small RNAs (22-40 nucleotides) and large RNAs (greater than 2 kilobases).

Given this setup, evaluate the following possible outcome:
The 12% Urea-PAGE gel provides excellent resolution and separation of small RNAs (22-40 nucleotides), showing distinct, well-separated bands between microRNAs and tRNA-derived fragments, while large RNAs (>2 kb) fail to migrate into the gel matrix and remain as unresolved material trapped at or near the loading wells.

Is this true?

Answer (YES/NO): YES